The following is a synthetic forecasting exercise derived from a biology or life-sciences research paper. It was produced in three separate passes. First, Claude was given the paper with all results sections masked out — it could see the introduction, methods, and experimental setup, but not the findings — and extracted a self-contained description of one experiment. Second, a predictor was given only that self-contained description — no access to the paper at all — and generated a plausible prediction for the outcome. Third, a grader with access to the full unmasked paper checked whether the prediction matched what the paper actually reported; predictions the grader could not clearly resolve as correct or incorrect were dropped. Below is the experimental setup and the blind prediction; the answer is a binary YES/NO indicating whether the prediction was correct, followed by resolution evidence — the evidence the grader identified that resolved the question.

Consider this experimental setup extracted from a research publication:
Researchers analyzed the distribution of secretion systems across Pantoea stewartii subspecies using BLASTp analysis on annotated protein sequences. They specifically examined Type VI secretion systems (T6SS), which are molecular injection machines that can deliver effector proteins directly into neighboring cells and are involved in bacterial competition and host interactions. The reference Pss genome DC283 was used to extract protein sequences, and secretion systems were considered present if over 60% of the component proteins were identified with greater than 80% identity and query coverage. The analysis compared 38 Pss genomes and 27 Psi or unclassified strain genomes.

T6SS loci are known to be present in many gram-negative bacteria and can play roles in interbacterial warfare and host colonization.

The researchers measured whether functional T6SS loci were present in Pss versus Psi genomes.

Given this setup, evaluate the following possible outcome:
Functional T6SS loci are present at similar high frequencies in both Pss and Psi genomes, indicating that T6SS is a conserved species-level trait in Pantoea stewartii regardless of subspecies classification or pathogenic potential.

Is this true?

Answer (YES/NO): NO